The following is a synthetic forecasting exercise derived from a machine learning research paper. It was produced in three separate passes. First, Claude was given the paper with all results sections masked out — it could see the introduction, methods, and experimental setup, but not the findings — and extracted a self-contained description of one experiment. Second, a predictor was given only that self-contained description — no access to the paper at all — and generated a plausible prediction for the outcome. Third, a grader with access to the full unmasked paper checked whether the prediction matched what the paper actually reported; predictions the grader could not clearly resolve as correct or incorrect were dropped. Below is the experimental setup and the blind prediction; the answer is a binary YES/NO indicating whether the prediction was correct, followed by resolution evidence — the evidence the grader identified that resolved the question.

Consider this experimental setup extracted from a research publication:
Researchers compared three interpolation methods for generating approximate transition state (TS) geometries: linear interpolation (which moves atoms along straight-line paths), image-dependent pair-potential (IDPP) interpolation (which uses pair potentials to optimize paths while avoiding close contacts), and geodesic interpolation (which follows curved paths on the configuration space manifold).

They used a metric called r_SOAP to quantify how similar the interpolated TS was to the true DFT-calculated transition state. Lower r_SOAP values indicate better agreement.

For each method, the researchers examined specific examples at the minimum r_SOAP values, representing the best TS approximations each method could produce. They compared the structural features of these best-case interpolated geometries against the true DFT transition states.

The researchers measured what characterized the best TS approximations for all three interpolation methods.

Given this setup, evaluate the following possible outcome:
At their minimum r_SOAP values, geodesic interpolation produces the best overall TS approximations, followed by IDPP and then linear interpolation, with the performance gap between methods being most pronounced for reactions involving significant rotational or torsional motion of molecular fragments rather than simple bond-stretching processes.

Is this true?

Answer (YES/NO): NO